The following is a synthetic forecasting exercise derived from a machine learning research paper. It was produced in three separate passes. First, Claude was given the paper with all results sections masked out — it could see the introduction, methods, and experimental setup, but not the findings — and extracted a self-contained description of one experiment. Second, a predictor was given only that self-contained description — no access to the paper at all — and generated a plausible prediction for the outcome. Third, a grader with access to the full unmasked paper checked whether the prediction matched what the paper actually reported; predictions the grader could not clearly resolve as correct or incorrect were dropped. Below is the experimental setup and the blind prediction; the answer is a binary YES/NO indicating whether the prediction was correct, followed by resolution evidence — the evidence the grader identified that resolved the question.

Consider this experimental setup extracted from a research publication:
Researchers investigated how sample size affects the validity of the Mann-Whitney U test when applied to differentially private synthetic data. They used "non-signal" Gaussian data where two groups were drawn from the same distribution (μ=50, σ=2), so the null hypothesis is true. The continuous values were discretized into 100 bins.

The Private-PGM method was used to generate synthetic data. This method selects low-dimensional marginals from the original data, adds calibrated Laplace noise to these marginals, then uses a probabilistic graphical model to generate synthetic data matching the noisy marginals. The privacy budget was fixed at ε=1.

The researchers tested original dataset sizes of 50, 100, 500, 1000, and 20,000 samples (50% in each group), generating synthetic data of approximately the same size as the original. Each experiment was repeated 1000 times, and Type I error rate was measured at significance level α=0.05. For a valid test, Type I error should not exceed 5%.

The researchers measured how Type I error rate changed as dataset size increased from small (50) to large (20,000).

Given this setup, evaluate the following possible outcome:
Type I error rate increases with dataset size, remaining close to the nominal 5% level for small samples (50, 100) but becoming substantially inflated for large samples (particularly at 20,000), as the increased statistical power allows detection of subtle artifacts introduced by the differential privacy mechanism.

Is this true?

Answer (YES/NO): NO